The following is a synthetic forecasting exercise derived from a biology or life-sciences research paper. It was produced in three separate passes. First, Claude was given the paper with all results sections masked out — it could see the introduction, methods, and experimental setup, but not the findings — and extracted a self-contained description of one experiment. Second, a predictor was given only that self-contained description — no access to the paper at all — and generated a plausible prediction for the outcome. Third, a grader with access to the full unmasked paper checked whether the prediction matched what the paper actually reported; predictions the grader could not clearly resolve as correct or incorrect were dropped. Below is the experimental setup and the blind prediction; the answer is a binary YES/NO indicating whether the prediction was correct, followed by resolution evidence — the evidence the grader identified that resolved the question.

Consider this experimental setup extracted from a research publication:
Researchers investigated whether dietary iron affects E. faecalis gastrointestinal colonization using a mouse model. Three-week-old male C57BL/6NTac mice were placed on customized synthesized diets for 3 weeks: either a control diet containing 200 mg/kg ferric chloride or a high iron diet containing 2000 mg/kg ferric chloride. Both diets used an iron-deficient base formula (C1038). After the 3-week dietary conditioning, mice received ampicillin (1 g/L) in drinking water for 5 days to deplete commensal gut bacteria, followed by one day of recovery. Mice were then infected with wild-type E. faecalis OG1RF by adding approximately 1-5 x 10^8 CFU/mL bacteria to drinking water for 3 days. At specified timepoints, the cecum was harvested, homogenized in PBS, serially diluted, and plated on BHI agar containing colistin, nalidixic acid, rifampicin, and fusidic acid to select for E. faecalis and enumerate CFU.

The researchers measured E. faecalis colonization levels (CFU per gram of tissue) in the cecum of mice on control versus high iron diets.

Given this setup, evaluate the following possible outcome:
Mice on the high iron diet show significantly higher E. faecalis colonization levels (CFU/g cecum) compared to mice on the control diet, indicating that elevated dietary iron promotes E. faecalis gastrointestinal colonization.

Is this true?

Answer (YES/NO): NO